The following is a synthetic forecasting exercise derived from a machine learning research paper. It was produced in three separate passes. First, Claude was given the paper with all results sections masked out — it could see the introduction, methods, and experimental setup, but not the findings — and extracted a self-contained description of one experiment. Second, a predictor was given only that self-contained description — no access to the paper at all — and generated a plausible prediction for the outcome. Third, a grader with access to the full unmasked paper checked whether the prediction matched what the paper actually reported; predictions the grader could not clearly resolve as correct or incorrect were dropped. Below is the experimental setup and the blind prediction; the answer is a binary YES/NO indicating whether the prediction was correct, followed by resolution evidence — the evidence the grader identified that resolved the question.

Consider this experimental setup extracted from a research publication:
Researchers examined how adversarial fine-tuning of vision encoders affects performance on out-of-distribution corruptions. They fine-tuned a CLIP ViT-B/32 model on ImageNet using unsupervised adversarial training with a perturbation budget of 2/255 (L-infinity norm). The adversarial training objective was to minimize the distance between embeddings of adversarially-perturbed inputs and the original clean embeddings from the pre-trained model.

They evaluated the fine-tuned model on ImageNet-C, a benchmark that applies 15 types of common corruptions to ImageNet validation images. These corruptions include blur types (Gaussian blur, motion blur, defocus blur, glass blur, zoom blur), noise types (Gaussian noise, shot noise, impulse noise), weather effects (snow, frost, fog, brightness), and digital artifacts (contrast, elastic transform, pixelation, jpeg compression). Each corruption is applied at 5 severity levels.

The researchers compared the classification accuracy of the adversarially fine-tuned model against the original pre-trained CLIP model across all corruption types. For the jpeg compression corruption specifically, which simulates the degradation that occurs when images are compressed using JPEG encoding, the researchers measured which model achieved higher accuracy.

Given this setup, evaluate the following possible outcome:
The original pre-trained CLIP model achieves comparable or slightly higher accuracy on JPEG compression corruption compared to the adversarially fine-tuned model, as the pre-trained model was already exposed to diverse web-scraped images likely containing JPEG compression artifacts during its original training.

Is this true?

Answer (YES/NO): NO